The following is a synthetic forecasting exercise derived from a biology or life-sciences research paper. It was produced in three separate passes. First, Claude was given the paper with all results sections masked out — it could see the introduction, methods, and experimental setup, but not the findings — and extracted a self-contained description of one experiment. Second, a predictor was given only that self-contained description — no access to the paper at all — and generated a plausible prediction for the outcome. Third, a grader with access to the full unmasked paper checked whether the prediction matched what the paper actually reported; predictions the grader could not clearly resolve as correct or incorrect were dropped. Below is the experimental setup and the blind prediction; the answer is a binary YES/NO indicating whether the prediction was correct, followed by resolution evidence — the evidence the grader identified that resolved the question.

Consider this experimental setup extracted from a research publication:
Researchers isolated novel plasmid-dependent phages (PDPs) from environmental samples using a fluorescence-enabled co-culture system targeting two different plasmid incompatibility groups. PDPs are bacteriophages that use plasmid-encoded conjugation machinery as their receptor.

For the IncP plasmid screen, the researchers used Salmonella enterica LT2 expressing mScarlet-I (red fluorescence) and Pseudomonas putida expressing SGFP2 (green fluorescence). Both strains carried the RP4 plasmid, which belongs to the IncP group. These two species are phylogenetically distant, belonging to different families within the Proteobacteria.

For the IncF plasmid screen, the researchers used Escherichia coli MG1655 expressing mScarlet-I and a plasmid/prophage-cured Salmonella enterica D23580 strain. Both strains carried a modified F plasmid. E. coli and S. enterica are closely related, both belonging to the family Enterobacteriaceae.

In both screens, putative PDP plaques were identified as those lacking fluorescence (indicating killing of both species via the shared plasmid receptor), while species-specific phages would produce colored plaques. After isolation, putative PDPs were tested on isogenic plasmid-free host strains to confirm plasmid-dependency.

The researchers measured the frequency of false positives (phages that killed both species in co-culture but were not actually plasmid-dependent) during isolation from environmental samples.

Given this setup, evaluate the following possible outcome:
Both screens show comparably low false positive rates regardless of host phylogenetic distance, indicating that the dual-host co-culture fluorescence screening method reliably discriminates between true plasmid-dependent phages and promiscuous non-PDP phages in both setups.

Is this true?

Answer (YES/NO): NO